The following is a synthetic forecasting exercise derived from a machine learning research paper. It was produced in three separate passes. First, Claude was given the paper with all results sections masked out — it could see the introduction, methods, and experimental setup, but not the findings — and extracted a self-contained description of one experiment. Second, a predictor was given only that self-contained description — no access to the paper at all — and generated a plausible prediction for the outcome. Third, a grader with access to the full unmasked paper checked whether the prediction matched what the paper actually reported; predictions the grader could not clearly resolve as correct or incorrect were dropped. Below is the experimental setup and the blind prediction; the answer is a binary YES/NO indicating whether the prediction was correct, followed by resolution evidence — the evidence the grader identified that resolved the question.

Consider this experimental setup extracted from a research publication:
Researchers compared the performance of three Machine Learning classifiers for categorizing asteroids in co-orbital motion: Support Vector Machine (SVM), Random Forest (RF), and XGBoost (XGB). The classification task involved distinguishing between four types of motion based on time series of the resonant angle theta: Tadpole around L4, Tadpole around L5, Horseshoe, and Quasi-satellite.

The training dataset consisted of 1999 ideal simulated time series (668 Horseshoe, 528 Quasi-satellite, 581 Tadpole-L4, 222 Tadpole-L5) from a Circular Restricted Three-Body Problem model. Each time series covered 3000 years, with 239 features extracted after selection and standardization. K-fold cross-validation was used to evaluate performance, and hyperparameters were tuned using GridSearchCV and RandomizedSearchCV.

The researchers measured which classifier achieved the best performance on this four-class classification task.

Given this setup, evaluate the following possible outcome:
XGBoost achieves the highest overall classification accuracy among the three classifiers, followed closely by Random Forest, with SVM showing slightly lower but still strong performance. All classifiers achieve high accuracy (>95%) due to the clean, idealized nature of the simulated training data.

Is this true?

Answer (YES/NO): YES